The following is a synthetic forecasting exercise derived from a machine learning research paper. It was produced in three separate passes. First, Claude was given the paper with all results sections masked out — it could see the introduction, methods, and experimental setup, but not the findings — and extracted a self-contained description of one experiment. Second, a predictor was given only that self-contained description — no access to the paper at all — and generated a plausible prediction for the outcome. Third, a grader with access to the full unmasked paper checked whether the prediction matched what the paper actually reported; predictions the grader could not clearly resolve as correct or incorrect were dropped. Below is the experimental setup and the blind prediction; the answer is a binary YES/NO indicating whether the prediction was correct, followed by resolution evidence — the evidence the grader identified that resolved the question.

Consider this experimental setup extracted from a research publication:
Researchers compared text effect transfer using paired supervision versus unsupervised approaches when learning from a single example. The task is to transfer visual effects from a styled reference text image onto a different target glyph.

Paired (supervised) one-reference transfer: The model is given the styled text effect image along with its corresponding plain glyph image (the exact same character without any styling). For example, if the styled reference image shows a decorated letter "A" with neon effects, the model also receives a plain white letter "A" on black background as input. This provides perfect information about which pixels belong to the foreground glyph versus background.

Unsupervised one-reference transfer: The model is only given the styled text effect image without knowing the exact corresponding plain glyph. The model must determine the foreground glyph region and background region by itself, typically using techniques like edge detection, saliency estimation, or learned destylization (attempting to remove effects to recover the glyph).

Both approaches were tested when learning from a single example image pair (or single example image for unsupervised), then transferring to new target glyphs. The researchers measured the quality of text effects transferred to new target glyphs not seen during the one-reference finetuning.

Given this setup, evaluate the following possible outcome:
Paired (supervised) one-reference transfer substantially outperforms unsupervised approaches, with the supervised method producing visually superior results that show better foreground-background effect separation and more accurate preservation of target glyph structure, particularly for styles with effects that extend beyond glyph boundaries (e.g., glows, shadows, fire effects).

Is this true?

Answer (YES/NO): YES